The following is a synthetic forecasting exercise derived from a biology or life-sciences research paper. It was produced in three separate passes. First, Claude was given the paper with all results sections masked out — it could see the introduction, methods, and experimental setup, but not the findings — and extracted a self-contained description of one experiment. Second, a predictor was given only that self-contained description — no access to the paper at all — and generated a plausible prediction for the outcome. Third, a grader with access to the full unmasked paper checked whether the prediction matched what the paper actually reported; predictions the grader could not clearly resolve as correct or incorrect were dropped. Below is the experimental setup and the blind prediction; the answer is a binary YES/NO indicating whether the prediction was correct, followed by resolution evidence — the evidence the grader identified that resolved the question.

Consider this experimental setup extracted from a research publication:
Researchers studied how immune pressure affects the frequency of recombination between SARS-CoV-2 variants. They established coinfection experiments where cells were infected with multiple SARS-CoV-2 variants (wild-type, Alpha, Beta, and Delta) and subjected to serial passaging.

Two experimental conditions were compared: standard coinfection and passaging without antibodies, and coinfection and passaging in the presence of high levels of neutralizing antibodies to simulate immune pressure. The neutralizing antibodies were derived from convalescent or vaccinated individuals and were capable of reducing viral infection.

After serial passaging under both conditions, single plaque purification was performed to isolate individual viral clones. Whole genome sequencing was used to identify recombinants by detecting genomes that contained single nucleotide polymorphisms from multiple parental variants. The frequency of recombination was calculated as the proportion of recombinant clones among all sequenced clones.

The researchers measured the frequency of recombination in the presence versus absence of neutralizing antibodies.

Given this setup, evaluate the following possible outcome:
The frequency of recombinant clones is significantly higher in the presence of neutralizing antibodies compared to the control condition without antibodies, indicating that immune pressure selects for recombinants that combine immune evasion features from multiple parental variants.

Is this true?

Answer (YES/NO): NO